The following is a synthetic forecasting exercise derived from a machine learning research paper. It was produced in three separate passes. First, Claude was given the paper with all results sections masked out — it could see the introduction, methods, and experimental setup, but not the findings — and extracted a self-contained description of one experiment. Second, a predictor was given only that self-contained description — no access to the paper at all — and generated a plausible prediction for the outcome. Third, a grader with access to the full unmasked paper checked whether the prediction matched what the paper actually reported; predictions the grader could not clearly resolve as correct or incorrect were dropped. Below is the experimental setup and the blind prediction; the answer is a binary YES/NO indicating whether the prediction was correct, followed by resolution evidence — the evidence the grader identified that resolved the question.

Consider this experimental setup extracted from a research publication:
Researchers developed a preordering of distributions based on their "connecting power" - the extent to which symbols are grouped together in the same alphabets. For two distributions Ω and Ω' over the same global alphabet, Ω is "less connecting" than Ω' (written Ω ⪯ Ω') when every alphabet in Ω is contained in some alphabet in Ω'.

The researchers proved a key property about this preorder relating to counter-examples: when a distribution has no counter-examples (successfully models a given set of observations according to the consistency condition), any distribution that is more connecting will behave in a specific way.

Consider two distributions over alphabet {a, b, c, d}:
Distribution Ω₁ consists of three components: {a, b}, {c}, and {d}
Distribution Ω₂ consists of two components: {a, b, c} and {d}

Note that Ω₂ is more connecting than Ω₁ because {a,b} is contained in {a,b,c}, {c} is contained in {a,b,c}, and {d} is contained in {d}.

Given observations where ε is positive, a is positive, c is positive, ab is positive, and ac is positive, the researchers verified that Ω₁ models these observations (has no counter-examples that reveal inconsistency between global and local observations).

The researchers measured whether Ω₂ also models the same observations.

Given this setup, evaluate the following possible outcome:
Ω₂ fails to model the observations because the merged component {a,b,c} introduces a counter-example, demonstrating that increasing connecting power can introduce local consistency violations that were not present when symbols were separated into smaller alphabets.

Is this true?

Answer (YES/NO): NO